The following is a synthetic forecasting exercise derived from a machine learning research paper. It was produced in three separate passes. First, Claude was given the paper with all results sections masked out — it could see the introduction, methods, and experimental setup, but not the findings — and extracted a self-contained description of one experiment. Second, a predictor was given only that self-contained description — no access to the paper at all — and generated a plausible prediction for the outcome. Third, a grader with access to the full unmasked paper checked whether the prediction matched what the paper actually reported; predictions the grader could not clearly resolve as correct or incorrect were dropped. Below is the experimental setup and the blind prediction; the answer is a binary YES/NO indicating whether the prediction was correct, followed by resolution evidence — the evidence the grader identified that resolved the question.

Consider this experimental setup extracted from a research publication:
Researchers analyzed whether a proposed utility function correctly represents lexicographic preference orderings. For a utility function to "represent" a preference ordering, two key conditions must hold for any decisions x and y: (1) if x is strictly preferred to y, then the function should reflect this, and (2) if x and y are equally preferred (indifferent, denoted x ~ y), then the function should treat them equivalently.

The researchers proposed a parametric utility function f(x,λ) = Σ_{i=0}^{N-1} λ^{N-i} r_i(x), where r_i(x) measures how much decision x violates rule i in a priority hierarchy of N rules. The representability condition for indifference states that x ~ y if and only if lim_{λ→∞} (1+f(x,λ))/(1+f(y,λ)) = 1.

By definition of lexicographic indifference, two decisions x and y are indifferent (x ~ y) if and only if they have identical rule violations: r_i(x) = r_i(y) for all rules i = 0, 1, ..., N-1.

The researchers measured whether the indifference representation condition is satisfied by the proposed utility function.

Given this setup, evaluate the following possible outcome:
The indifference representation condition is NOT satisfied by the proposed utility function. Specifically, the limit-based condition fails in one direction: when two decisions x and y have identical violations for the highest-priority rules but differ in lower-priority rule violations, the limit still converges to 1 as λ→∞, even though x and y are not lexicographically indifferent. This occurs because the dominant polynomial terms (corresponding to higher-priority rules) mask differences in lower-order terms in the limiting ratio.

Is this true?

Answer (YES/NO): NO